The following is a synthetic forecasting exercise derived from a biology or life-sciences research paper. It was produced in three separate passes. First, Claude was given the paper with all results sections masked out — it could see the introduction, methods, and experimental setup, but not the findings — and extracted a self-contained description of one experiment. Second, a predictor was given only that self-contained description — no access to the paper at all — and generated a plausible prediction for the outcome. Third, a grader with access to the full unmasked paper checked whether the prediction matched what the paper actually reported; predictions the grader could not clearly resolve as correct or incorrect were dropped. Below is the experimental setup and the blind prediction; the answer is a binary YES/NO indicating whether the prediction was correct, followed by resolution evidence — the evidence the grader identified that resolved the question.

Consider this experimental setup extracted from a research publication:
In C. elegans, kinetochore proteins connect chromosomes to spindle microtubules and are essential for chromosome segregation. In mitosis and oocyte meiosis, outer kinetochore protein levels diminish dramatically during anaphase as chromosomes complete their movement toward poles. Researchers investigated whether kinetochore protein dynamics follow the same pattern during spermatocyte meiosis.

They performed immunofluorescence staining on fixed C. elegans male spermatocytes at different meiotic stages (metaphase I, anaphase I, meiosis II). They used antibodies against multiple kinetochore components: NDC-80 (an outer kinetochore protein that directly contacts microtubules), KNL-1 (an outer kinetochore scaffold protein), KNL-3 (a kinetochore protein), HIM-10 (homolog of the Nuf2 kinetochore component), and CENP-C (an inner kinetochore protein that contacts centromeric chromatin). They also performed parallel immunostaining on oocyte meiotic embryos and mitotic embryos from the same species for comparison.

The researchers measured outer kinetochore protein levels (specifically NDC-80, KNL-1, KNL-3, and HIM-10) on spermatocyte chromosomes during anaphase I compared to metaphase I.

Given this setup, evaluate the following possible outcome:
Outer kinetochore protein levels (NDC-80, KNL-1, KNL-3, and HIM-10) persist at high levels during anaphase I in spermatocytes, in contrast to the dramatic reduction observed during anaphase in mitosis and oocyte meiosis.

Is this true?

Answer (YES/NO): YES